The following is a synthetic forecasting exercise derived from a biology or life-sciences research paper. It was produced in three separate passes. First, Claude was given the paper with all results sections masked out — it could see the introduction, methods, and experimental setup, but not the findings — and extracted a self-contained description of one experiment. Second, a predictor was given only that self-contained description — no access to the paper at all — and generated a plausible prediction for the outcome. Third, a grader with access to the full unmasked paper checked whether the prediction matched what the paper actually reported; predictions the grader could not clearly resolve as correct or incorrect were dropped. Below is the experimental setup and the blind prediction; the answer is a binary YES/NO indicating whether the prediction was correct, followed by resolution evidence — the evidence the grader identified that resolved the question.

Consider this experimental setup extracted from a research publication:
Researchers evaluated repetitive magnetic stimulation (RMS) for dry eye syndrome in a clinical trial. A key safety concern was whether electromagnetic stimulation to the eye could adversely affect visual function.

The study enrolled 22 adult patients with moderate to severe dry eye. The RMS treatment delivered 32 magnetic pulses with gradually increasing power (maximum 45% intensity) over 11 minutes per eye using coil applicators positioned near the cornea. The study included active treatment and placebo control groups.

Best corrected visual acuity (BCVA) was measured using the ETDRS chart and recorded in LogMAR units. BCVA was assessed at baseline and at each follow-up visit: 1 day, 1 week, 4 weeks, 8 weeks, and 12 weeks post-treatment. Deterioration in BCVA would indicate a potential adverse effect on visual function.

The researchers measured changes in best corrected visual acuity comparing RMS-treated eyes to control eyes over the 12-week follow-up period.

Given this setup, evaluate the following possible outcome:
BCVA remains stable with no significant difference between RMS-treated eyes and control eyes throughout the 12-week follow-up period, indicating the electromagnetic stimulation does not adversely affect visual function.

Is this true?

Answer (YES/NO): YES